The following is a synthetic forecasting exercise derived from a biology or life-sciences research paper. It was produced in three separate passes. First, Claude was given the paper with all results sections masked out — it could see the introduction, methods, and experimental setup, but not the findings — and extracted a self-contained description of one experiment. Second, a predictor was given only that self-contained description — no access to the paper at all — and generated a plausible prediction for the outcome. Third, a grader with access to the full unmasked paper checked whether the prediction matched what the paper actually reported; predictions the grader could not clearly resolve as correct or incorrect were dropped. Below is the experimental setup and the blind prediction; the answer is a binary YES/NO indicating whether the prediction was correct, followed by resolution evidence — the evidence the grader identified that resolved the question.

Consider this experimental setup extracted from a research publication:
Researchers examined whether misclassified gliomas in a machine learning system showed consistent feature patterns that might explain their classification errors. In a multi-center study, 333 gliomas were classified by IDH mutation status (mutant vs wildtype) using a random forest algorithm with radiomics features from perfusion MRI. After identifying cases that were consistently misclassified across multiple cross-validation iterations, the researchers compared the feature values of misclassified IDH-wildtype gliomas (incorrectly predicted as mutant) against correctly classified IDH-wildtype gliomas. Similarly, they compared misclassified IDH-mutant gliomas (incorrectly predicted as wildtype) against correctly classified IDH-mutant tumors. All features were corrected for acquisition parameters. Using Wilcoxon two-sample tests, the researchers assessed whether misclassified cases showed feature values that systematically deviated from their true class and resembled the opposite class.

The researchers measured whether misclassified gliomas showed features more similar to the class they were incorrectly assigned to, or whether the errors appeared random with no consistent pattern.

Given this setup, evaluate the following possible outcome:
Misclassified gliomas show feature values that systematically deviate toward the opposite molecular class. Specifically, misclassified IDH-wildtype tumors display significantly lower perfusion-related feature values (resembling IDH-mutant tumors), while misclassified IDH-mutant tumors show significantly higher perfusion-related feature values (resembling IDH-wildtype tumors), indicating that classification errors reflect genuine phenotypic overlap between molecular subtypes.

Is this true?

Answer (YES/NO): YES